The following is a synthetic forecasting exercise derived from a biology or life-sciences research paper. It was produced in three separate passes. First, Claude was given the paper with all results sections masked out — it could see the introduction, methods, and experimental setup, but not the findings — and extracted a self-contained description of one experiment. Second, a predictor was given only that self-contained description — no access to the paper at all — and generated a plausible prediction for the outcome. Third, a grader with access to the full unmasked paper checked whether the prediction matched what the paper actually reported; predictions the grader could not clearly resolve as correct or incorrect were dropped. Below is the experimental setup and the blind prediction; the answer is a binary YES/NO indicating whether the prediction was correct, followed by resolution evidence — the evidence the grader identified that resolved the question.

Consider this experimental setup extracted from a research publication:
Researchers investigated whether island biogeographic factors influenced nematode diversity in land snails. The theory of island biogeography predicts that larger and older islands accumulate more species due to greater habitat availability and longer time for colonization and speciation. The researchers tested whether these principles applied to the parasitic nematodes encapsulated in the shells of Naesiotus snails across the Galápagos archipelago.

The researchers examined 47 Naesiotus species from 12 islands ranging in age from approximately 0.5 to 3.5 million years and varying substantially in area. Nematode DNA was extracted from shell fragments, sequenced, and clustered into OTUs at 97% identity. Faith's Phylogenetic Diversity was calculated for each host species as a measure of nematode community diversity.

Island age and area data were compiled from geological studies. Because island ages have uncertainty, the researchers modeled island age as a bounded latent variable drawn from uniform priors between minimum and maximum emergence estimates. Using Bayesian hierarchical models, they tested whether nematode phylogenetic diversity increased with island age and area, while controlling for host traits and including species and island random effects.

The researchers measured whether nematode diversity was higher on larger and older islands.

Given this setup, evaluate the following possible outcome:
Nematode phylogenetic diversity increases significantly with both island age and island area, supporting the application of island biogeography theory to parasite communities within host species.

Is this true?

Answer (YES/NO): NO